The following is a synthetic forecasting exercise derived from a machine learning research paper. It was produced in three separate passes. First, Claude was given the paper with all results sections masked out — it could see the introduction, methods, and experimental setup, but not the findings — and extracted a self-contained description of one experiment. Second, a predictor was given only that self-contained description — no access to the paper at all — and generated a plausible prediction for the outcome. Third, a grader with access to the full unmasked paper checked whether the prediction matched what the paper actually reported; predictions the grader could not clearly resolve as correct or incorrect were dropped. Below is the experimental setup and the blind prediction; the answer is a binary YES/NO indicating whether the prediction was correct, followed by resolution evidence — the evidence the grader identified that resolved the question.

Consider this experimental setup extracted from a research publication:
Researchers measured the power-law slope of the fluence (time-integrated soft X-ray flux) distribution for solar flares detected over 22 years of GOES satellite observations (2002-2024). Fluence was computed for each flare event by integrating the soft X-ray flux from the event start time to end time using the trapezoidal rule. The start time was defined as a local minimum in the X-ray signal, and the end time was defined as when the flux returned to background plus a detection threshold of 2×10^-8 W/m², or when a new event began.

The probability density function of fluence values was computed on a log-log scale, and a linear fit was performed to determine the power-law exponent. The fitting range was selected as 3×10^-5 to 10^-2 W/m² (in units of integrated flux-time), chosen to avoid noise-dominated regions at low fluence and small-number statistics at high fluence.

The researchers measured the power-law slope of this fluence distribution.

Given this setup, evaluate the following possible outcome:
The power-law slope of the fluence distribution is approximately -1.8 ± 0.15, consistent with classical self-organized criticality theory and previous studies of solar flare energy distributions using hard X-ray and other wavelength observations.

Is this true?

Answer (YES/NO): NO